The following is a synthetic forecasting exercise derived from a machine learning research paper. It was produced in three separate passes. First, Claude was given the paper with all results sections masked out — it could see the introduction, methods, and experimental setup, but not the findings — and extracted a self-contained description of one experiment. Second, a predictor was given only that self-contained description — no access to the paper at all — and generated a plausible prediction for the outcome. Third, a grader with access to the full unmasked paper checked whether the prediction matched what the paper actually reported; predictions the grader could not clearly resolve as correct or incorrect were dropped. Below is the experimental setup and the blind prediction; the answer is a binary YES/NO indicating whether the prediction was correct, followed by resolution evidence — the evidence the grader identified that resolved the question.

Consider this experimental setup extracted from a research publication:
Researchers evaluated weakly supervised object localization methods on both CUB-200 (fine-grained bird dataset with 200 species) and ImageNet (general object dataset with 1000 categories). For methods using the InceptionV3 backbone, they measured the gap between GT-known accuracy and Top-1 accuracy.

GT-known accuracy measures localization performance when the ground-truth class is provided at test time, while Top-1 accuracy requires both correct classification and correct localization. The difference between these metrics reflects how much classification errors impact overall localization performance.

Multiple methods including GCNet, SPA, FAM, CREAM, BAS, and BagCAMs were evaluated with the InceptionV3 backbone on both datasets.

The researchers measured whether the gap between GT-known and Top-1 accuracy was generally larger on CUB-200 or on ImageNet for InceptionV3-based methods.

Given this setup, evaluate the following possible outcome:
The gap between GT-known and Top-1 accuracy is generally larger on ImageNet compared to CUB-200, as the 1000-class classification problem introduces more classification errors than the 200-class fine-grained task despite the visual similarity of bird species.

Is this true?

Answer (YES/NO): NO